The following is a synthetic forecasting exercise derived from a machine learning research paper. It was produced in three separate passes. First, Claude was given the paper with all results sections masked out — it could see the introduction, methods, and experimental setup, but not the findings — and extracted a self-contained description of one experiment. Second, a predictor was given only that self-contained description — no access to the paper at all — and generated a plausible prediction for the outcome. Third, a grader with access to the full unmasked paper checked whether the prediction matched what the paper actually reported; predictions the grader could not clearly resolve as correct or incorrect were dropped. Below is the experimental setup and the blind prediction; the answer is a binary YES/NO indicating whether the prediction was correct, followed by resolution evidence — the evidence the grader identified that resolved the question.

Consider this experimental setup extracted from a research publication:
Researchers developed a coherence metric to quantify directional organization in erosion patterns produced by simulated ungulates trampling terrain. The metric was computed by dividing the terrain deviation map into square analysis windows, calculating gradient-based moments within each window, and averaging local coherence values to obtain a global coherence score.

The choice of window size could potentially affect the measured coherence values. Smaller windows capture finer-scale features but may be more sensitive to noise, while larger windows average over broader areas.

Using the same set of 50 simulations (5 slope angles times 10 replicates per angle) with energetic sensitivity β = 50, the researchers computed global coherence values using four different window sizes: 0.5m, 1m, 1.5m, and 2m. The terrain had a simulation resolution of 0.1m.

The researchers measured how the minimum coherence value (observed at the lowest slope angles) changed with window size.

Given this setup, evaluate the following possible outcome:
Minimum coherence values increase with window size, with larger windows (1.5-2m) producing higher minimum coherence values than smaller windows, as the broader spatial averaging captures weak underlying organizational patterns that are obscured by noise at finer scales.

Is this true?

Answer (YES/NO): NO